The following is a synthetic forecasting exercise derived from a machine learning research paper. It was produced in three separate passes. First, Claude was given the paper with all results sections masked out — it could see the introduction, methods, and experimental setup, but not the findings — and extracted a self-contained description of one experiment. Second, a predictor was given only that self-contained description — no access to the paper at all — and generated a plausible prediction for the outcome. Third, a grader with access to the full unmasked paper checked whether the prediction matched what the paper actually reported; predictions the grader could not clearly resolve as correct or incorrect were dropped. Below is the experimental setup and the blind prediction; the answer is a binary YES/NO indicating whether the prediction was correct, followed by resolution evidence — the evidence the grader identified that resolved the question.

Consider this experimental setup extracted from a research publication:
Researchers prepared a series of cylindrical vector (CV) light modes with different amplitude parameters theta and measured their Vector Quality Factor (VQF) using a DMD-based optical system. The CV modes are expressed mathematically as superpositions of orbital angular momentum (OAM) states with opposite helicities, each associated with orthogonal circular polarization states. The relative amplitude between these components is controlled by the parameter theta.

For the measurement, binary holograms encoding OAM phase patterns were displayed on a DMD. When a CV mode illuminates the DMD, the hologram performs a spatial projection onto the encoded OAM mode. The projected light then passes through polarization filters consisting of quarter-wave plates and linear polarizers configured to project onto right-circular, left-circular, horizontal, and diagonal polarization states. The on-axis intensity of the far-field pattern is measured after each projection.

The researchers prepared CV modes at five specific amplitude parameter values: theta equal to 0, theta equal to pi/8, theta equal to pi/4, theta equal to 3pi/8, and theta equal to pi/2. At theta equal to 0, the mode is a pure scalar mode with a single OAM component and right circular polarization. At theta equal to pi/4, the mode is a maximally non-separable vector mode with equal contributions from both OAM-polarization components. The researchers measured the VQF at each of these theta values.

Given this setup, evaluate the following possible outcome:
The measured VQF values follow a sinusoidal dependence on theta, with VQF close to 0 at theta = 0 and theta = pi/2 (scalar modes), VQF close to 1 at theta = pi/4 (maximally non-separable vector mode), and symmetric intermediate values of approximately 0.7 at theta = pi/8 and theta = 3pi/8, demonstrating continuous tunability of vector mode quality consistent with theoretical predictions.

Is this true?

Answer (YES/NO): YES